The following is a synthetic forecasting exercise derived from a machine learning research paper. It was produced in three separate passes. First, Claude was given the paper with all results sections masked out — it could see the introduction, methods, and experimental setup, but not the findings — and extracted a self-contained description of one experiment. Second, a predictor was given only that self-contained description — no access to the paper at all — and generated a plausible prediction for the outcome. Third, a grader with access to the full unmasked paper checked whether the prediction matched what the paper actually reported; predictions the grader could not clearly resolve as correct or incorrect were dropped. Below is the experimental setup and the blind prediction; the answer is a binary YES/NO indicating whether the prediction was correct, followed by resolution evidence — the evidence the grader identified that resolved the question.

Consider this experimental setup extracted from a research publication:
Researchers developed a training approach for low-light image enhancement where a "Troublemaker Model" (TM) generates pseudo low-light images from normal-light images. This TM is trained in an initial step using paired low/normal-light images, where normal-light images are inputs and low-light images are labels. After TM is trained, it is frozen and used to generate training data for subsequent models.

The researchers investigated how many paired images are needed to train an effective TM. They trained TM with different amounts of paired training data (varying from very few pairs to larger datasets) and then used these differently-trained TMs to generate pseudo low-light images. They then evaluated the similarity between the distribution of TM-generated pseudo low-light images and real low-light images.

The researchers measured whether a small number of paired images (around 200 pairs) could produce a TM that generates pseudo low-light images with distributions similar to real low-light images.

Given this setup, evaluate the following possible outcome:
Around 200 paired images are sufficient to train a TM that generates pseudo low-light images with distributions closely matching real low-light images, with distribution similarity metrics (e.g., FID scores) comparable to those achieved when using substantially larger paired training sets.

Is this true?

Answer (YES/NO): YES